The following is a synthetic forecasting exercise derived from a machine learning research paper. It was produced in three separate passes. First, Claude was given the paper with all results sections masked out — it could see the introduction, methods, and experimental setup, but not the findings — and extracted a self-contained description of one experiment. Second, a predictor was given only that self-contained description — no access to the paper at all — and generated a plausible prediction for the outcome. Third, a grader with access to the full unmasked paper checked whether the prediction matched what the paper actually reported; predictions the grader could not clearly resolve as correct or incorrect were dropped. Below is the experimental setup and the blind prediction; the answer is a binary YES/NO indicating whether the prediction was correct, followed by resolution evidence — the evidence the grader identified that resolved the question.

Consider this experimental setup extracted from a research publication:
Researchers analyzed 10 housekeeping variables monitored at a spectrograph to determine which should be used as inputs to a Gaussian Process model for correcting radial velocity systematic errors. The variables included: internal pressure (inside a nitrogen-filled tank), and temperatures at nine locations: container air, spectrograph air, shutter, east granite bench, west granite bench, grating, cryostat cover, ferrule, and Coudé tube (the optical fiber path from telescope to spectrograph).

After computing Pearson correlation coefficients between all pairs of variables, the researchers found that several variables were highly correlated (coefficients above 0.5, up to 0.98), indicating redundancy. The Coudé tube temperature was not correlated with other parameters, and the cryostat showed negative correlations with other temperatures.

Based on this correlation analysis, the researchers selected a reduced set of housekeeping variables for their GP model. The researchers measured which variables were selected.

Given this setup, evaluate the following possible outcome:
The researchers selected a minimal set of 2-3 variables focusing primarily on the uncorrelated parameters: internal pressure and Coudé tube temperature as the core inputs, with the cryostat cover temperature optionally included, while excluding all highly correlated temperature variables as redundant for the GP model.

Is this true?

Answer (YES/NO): NO